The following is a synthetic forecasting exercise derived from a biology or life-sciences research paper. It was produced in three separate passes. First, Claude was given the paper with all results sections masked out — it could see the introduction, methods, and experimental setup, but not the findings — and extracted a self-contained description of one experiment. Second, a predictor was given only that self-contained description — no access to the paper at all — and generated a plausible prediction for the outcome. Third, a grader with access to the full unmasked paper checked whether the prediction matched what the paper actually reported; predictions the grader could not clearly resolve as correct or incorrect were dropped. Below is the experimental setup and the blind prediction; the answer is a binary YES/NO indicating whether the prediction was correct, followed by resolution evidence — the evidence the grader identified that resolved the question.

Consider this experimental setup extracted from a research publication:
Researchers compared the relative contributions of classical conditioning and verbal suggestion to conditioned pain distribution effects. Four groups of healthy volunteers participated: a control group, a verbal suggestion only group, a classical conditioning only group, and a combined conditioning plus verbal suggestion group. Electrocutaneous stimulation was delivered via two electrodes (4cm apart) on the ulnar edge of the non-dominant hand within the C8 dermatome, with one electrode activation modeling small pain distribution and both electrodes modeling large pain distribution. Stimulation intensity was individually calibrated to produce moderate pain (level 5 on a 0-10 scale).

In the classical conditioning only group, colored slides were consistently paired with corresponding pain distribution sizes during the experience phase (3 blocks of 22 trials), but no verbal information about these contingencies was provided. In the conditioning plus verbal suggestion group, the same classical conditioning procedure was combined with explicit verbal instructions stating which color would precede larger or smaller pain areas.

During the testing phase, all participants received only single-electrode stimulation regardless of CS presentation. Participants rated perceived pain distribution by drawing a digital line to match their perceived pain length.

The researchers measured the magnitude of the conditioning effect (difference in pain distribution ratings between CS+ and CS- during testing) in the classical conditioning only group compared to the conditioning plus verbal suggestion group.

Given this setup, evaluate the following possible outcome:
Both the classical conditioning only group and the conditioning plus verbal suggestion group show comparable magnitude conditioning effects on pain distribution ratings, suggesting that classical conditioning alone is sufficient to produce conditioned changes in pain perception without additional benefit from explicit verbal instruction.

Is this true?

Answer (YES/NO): NO